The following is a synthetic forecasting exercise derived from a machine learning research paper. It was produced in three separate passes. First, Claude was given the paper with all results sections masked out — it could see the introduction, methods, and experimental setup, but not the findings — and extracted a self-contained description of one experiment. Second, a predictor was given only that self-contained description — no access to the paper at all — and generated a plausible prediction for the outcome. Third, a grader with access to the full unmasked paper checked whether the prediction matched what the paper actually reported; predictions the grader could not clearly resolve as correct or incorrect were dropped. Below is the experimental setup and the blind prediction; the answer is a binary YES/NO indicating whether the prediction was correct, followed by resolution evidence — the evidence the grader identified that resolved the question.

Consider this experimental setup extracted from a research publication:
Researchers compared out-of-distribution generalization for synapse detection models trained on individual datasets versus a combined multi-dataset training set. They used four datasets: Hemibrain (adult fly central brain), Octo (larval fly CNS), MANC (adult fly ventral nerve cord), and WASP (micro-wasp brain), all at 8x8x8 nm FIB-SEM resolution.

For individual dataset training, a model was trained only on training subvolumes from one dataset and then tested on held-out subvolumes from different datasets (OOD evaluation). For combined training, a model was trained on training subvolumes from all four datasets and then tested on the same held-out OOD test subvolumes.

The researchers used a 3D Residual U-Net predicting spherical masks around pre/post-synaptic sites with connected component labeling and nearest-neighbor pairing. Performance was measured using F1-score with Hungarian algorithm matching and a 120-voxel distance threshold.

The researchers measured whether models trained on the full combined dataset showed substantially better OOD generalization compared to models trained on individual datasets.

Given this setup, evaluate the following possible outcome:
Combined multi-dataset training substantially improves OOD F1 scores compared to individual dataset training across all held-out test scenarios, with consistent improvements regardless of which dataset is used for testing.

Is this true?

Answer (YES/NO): NO